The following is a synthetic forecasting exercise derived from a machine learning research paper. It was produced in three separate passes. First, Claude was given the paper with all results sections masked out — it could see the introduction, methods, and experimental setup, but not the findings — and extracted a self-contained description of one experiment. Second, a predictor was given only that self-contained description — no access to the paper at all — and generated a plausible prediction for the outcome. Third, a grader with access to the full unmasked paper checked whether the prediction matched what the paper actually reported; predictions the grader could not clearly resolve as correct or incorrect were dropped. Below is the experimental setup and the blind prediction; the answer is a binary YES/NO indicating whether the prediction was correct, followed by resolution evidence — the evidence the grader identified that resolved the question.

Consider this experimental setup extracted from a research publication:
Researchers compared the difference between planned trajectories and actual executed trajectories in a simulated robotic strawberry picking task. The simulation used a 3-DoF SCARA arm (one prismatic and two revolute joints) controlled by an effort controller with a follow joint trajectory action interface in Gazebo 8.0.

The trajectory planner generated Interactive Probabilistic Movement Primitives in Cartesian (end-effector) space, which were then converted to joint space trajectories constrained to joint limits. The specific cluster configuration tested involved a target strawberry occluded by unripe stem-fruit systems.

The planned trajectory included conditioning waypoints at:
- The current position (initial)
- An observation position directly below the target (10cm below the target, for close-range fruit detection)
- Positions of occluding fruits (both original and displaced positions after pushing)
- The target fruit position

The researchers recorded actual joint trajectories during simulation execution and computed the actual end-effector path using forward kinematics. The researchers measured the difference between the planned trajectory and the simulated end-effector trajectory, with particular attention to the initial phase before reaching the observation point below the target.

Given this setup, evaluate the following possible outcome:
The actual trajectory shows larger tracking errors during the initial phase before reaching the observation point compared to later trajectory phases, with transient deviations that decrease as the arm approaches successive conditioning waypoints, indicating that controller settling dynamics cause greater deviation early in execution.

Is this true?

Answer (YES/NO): NO